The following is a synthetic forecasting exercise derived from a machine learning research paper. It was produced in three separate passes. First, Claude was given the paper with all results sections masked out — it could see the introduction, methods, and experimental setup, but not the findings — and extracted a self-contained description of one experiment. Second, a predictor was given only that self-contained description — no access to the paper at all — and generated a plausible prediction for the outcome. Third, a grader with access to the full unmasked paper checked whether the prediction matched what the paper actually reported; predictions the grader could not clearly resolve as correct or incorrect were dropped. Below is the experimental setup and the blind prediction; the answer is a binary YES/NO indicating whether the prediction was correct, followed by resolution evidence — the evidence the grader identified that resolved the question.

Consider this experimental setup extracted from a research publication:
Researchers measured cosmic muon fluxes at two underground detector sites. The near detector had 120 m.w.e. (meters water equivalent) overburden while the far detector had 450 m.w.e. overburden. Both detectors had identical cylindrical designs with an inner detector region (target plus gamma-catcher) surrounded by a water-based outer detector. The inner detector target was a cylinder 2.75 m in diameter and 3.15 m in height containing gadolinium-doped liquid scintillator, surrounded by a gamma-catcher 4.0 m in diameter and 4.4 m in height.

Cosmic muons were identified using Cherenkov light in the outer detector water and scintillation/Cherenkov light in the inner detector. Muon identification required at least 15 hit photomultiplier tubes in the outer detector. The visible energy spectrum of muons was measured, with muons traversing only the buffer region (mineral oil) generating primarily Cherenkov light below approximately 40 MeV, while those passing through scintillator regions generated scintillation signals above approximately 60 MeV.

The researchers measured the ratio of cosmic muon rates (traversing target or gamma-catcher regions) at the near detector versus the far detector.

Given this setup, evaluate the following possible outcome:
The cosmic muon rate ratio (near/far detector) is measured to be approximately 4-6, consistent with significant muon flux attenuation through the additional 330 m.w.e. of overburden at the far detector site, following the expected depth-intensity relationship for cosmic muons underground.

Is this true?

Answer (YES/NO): NO